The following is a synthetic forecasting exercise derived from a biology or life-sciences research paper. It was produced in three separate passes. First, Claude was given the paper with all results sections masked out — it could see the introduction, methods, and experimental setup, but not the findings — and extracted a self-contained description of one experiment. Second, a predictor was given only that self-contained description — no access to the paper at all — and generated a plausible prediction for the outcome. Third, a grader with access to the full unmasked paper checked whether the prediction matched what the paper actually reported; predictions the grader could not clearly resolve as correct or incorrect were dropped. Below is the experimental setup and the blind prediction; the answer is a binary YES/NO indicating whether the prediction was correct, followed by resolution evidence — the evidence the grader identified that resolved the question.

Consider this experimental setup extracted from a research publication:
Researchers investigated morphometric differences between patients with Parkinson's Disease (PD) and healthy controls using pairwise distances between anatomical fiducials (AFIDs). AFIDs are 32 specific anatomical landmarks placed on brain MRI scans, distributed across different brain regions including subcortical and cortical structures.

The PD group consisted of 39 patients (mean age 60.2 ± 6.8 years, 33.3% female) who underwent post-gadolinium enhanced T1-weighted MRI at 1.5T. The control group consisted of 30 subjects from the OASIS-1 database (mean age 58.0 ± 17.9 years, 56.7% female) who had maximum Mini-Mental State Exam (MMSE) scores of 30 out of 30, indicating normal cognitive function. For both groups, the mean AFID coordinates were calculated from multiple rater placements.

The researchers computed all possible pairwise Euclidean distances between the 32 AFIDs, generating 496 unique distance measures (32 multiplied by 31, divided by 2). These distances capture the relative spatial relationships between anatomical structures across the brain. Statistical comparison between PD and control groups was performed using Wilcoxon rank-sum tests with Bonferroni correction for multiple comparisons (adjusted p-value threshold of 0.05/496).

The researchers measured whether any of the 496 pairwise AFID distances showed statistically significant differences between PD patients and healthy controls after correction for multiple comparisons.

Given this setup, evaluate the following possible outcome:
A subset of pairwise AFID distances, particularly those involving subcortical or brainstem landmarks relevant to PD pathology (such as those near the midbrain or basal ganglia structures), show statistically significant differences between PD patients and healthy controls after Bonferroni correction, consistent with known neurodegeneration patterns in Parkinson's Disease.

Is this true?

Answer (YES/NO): YES